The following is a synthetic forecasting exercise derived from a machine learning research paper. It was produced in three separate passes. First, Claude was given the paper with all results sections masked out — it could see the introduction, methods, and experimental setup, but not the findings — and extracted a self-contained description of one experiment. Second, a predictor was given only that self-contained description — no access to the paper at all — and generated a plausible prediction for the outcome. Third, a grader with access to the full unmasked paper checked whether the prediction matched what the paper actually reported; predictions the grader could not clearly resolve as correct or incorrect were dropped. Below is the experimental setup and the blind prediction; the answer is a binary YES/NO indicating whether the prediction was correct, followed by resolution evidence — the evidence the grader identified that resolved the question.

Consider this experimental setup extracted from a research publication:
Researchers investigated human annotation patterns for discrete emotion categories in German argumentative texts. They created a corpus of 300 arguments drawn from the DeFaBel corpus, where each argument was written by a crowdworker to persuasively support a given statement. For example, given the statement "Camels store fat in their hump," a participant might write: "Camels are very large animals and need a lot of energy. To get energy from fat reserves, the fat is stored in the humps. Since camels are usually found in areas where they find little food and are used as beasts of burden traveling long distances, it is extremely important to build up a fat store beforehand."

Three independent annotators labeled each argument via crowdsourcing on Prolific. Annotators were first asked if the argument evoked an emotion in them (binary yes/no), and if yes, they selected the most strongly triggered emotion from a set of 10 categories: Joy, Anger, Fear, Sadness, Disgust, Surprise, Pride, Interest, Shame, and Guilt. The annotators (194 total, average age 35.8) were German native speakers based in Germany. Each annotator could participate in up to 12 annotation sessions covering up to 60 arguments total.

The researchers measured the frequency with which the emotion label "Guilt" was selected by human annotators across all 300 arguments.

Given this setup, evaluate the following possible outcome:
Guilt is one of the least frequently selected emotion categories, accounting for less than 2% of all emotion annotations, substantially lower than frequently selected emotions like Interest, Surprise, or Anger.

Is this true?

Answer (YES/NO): NO